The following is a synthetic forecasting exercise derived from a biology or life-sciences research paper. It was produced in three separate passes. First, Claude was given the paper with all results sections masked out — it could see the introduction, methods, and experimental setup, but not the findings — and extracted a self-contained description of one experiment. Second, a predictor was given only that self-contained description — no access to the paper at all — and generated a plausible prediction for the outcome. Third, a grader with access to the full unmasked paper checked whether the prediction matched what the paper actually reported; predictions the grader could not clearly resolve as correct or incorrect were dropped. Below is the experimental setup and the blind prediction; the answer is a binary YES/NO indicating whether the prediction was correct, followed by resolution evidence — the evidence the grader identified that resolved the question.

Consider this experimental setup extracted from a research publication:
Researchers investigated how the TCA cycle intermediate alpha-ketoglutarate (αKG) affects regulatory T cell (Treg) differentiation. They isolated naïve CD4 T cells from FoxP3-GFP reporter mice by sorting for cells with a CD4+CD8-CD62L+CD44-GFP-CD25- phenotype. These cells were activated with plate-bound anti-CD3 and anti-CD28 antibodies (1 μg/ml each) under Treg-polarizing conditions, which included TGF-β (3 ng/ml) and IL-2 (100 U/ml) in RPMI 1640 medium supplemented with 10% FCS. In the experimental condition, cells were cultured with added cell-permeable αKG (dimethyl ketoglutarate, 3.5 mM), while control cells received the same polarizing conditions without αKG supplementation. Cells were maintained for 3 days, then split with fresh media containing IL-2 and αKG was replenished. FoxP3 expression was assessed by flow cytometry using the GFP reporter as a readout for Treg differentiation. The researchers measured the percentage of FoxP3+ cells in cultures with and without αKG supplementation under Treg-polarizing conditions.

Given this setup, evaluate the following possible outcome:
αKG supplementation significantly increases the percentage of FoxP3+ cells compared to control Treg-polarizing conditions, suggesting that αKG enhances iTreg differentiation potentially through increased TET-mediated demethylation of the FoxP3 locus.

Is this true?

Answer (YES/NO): NO